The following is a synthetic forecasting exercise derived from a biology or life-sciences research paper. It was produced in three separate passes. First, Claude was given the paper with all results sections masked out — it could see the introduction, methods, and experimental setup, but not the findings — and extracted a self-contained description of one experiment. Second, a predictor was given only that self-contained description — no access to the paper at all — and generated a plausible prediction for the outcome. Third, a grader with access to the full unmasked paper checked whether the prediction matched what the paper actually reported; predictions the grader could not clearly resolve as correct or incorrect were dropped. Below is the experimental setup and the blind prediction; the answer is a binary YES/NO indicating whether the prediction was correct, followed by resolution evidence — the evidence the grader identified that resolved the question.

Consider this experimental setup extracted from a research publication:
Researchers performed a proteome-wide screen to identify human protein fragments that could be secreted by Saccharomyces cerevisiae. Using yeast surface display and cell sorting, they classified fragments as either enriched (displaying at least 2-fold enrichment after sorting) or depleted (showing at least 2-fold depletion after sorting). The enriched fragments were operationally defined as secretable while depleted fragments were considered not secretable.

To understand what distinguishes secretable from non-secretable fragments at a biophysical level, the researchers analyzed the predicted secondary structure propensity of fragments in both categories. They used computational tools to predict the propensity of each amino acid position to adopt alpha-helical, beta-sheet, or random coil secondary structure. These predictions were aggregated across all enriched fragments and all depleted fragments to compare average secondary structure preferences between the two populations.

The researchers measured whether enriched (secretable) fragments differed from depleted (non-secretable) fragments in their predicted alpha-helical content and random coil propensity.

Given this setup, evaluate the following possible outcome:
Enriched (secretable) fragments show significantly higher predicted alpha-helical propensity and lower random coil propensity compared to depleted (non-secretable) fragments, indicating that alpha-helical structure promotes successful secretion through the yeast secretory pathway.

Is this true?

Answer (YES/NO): NO